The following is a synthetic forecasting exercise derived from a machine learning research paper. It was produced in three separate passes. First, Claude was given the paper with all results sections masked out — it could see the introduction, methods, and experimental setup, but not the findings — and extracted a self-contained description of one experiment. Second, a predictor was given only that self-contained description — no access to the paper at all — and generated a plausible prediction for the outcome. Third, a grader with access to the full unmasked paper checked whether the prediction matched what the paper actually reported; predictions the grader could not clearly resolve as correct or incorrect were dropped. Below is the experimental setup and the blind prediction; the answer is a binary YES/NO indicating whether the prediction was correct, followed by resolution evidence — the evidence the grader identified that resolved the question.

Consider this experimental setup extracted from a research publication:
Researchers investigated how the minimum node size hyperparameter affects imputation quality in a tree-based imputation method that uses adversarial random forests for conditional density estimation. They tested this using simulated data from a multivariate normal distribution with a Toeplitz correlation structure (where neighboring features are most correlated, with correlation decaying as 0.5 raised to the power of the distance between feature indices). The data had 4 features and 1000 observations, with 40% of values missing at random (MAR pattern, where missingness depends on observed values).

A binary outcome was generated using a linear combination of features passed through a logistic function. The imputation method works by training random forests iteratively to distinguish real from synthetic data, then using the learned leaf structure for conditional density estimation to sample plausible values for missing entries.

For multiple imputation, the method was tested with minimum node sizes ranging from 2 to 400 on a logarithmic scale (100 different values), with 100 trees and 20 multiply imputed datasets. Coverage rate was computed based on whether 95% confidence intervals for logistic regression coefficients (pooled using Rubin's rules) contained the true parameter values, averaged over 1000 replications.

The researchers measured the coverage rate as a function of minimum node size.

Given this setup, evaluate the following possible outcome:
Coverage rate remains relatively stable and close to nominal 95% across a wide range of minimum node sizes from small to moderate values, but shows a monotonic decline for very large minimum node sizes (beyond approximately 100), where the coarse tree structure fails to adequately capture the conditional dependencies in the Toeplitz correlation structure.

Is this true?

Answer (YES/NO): NO